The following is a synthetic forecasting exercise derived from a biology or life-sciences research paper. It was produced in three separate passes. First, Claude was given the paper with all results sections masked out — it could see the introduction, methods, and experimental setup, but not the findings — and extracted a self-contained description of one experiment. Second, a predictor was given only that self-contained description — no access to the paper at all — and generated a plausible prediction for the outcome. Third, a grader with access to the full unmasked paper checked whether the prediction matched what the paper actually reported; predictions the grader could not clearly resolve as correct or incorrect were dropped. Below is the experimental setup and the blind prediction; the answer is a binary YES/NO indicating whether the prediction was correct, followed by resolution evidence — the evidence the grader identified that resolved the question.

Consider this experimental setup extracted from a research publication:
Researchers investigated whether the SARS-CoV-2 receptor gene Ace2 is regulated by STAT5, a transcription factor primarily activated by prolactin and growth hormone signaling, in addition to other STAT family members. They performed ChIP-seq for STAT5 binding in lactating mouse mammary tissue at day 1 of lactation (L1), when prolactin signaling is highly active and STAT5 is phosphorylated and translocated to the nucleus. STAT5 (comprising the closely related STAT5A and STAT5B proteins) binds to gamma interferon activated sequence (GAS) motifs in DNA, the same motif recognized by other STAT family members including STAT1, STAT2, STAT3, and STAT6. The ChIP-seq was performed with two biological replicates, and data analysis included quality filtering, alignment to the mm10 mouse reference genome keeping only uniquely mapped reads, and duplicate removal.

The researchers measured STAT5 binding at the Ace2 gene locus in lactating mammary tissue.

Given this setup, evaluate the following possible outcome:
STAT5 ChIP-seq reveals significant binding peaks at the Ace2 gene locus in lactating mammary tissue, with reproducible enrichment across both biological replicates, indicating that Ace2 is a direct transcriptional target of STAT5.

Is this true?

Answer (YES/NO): YES